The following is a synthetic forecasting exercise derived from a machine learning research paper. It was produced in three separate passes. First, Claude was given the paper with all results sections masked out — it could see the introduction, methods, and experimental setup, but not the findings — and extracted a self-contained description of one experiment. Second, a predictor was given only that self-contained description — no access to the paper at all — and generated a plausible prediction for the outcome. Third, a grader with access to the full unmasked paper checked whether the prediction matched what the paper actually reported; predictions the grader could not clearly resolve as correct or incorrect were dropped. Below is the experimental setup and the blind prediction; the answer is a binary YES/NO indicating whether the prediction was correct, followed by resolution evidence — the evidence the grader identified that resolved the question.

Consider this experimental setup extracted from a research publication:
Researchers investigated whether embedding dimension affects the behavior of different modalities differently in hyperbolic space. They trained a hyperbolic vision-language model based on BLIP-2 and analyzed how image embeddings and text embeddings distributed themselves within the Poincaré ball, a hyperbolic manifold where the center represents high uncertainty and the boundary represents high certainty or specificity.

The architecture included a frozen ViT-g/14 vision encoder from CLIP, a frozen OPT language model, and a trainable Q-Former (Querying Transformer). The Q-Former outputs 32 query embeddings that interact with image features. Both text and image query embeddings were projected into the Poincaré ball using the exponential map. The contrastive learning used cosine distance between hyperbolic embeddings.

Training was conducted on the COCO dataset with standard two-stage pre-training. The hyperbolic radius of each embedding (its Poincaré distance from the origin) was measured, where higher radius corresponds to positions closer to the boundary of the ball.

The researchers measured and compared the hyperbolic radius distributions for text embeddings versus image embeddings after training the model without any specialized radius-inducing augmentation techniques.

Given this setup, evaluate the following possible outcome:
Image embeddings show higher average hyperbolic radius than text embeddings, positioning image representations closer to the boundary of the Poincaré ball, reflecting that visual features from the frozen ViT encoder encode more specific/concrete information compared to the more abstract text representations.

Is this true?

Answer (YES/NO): NO